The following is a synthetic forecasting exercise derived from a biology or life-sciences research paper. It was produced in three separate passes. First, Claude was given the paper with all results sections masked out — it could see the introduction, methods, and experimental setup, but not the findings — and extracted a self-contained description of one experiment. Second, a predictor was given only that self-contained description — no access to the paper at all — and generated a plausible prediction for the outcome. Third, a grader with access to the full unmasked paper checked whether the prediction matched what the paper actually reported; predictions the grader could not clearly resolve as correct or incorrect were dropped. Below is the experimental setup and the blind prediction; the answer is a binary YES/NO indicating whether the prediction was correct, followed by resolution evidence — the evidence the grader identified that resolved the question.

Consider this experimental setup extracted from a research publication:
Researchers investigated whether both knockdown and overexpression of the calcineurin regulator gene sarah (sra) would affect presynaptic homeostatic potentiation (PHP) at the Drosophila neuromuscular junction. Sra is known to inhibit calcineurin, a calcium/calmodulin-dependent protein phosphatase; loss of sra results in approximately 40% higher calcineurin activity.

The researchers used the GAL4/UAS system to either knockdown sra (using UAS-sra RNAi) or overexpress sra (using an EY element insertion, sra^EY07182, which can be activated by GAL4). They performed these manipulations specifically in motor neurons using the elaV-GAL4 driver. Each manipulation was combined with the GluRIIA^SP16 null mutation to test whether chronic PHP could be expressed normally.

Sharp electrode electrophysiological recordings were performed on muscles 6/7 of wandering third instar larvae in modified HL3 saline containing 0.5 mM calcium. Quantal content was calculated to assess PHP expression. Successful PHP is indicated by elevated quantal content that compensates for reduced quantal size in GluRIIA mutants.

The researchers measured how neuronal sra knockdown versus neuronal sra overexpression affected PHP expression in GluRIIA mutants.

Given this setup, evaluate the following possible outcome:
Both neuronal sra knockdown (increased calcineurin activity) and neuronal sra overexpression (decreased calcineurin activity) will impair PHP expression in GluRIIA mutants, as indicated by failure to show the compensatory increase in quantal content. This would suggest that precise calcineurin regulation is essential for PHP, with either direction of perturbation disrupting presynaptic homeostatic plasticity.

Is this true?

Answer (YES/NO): YES